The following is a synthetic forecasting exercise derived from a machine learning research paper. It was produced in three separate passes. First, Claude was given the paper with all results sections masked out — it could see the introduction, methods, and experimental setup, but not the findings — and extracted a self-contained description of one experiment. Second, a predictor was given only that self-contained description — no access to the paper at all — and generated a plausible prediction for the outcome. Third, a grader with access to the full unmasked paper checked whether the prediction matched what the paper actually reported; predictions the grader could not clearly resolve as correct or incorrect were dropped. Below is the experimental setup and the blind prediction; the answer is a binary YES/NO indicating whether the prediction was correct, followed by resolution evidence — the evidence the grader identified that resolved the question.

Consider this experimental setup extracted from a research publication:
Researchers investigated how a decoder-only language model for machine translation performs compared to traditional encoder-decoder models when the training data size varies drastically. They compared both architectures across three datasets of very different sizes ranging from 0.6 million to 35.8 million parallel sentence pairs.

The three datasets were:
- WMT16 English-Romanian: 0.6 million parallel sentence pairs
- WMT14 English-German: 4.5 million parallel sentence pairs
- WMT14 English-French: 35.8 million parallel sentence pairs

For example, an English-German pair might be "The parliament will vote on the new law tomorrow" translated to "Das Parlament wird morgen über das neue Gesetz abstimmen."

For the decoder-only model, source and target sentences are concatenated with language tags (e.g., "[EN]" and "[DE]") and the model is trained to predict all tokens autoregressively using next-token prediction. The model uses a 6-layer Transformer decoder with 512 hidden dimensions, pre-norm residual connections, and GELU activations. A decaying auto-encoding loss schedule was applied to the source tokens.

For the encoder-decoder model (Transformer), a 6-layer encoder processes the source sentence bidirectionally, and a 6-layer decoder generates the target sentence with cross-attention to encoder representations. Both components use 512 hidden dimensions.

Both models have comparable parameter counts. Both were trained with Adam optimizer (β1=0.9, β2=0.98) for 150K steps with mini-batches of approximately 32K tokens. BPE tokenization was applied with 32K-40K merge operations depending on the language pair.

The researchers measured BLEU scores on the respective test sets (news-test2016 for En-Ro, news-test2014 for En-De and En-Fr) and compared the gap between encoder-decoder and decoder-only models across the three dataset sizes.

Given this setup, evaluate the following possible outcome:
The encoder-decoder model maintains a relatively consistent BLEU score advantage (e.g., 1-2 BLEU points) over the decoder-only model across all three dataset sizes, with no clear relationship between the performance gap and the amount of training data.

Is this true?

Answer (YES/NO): NO